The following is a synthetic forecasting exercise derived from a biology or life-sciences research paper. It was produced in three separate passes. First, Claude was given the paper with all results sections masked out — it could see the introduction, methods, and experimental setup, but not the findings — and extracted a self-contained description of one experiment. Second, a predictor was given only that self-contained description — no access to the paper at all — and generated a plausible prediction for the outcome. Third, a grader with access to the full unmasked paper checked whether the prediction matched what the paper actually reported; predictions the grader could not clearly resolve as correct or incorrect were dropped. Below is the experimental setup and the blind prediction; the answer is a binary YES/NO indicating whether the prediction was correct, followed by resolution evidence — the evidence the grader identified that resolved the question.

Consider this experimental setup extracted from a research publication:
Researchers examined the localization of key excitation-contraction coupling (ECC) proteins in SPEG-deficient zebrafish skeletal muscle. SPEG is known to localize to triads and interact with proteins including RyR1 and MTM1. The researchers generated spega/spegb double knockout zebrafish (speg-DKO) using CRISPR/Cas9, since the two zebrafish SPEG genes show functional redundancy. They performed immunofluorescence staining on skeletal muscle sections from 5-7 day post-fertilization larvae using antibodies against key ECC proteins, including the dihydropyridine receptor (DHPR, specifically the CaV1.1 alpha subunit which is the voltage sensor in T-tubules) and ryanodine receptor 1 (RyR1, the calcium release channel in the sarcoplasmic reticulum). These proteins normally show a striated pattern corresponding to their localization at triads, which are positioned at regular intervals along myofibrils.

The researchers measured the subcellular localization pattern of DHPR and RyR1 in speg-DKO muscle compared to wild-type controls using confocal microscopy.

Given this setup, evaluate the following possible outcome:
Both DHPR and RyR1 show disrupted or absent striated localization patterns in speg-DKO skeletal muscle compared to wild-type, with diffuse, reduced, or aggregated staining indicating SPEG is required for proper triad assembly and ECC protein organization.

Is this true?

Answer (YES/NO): YES